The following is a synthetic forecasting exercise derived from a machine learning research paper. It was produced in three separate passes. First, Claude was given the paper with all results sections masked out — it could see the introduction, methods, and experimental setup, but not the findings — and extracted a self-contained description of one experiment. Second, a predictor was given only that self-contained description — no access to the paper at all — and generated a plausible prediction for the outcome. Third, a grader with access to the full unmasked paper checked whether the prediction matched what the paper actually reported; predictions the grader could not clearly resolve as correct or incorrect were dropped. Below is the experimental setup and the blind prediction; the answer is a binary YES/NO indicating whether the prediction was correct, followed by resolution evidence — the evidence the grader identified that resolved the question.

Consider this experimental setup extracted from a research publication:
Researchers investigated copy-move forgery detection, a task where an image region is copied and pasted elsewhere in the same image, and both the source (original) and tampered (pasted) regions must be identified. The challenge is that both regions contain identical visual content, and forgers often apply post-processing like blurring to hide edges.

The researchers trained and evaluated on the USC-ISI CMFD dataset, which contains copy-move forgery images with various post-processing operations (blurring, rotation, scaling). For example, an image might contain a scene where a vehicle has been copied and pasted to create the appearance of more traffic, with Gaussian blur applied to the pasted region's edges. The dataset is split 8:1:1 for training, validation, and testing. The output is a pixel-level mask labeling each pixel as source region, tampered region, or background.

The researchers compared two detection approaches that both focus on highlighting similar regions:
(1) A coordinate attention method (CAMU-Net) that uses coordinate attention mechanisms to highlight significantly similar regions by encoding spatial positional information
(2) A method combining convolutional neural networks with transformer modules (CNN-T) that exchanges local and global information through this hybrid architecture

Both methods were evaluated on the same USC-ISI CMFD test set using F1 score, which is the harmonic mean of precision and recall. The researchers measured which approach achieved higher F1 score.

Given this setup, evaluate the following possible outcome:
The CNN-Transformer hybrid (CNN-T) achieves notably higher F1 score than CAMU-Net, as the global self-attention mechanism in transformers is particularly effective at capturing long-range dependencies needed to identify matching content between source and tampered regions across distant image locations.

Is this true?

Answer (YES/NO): YES